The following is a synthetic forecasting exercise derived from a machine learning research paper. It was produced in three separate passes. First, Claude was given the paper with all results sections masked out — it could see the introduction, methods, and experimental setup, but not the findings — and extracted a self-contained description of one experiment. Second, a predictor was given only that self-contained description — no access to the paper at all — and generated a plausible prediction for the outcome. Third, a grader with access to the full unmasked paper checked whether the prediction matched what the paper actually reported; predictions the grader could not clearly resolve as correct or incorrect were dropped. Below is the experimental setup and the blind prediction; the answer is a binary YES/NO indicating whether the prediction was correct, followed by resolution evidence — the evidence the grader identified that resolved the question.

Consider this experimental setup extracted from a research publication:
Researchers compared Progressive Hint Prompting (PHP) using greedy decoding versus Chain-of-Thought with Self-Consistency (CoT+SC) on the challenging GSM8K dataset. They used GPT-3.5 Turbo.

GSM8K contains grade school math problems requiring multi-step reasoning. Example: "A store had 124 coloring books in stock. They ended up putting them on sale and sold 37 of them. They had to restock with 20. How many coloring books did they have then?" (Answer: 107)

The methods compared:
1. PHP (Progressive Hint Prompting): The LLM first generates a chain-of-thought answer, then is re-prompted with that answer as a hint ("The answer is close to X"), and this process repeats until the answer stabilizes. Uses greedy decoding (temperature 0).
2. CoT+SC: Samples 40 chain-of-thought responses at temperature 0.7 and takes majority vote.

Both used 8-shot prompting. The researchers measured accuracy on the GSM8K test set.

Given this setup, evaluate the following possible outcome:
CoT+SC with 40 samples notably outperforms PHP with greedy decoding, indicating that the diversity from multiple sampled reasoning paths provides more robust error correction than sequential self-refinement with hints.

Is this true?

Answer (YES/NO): NO